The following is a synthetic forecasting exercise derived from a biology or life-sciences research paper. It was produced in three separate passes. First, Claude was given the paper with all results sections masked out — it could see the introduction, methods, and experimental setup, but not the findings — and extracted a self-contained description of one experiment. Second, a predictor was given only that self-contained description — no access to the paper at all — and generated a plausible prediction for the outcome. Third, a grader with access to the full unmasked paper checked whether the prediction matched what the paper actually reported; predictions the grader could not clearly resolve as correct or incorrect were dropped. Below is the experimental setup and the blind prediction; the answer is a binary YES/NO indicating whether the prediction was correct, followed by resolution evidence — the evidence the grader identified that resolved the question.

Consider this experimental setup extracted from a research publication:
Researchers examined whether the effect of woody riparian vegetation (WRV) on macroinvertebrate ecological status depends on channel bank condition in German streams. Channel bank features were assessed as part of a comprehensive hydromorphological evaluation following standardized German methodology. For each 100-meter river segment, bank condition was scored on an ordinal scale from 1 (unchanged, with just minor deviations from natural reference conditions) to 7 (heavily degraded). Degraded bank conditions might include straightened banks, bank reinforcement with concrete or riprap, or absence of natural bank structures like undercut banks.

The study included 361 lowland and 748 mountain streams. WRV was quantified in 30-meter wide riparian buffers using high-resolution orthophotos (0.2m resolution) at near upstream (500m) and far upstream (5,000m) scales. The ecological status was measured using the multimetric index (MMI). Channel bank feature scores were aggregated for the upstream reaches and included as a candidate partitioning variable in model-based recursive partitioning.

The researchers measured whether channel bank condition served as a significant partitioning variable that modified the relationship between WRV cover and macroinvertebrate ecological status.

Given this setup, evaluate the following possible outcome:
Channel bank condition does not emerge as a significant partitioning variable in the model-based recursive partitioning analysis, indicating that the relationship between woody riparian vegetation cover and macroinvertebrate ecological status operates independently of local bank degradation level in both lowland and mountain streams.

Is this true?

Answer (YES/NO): NO